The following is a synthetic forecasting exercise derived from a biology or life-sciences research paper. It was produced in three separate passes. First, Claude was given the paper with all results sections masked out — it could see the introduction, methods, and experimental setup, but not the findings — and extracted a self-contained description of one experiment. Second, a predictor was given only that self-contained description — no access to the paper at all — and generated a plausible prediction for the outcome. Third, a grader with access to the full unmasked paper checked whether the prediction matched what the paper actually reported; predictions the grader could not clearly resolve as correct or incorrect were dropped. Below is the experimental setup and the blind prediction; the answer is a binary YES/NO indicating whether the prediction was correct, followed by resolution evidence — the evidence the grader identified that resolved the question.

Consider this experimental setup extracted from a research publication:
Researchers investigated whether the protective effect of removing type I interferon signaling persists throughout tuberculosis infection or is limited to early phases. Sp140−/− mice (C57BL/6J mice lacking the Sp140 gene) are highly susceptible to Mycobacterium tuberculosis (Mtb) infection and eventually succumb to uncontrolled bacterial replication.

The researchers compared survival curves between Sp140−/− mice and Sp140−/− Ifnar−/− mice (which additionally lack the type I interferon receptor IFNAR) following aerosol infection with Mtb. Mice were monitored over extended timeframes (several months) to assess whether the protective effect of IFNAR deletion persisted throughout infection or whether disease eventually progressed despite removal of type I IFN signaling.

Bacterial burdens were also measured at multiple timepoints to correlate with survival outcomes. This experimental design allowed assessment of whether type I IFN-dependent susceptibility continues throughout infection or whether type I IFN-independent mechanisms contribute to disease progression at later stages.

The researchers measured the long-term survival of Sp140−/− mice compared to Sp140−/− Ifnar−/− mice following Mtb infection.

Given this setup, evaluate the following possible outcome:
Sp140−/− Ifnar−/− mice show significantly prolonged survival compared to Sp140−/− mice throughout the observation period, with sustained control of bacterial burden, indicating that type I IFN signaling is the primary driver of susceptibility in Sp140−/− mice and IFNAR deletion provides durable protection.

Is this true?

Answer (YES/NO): NO